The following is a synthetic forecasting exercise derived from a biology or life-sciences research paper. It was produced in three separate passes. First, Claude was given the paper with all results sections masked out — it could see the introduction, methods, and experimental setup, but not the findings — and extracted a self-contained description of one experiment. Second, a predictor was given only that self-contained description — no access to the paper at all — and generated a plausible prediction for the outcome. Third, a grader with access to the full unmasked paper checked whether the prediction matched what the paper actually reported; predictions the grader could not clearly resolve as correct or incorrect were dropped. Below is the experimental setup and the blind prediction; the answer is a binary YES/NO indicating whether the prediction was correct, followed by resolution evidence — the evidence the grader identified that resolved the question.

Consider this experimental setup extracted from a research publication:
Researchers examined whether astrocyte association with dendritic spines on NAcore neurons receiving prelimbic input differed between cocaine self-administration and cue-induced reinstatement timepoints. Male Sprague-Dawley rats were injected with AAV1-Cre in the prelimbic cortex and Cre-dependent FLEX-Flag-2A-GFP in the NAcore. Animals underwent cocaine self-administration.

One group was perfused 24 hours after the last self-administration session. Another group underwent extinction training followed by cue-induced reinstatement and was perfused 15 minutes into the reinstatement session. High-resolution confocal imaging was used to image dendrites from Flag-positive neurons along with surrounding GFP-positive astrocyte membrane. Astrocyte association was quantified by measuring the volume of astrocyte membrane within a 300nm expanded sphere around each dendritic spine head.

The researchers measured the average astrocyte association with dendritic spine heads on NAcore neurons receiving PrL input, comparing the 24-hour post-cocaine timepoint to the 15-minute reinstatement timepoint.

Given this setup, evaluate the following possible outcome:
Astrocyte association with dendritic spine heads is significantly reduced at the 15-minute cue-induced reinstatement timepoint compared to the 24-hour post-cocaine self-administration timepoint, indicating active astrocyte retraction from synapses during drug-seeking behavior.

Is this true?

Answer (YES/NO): NO